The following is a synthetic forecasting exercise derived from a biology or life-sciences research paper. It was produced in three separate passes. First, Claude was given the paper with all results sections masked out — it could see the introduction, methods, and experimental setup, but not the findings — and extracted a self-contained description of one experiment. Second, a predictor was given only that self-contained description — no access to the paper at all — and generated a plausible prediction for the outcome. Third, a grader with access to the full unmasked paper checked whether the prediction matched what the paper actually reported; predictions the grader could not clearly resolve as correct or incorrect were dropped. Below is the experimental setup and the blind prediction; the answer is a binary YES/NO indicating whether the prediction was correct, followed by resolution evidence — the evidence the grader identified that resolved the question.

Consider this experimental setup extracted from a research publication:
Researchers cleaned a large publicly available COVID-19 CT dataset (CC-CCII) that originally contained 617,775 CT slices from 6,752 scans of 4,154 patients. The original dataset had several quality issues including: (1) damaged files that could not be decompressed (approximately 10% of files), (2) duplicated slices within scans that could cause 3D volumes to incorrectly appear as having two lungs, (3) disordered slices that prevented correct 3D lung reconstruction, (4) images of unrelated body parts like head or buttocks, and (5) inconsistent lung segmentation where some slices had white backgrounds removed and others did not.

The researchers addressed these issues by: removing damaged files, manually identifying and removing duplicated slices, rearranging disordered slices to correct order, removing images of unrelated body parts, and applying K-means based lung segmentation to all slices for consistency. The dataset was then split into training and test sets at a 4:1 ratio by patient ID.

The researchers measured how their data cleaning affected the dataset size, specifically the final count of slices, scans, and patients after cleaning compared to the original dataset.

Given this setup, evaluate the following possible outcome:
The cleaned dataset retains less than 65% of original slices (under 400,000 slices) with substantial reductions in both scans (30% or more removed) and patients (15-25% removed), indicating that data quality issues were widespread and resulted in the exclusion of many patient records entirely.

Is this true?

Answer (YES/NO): NO